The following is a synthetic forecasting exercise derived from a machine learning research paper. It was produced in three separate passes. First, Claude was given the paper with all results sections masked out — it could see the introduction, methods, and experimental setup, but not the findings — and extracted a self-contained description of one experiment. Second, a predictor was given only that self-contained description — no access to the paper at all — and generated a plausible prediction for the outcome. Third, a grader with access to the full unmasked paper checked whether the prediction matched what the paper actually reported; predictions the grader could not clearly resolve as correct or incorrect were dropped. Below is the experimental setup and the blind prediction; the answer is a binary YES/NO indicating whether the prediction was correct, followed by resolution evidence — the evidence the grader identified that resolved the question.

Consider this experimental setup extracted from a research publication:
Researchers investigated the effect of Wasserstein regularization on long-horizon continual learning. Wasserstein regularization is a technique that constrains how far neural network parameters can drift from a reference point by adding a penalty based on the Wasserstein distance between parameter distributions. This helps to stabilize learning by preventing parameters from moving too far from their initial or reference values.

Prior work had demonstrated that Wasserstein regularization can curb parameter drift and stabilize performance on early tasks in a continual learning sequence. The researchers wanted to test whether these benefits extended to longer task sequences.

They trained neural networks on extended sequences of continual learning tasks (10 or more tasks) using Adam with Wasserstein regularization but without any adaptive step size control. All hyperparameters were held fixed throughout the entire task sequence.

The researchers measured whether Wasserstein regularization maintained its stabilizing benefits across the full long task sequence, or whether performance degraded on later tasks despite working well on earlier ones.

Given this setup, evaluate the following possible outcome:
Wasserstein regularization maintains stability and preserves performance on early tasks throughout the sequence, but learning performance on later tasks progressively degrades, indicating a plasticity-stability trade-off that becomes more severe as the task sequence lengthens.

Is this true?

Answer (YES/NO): YES